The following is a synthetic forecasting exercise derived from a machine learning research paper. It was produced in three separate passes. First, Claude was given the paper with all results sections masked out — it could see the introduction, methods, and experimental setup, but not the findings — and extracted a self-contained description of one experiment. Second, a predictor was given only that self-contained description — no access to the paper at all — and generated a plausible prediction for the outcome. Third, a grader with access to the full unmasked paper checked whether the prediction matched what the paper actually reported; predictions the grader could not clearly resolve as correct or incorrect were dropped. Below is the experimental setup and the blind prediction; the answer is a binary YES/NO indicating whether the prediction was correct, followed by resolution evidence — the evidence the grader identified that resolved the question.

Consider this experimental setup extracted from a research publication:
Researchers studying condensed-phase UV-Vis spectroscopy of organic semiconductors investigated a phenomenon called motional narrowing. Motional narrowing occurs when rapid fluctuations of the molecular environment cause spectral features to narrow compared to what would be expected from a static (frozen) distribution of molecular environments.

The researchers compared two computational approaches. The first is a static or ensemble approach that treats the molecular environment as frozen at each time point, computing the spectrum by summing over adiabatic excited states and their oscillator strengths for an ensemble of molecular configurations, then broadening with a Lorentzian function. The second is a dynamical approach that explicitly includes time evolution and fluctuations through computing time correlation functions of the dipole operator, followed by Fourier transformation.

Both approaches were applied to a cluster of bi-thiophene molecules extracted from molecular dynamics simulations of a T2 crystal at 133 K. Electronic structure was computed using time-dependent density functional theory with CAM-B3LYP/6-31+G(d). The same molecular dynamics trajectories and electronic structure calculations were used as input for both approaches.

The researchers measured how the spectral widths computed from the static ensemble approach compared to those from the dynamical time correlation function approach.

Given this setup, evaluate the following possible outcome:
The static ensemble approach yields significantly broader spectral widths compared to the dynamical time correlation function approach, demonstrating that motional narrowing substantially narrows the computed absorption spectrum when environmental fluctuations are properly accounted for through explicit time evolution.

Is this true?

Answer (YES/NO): YES